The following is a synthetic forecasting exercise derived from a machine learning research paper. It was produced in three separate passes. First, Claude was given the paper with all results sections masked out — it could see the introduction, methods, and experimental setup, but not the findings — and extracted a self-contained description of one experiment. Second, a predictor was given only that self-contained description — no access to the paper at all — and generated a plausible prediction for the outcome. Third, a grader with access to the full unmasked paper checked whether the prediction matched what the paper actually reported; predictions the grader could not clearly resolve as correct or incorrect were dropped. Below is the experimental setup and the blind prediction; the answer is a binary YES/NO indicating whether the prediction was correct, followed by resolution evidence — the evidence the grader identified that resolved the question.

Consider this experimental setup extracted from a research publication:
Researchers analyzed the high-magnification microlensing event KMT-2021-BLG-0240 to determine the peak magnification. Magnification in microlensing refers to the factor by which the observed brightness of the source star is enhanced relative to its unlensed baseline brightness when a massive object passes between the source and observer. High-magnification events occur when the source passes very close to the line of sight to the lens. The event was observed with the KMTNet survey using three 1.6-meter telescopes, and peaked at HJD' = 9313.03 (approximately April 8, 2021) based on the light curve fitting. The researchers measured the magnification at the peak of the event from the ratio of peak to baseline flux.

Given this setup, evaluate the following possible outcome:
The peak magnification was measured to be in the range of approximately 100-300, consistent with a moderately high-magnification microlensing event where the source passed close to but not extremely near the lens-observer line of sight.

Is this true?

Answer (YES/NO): NO